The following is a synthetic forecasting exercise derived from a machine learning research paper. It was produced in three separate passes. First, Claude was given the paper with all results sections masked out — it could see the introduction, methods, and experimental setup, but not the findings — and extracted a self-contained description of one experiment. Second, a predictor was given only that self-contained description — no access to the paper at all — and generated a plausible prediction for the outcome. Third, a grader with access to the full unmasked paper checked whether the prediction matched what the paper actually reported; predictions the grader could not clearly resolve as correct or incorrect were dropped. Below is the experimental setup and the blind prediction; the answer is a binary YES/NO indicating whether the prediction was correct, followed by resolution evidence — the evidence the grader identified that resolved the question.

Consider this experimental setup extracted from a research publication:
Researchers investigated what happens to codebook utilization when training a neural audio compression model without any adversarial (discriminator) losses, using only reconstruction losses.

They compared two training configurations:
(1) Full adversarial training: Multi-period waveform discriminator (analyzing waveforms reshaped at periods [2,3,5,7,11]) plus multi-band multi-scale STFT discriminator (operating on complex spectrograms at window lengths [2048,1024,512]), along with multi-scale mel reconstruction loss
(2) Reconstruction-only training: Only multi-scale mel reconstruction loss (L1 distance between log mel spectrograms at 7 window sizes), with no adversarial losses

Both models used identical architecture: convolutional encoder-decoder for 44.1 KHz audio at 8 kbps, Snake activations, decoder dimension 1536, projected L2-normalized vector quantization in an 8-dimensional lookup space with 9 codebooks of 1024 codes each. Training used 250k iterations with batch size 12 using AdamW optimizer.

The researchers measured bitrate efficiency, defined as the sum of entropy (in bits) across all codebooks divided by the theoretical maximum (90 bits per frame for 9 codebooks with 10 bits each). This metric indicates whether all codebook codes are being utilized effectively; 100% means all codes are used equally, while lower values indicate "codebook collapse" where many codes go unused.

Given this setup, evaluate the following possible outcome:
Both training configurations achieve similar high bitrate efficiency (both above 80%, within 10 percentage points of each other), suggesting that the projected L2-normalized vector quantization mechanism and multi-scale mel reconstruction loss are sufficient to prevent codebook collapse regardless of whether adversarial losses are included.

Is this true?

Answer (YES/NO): NO